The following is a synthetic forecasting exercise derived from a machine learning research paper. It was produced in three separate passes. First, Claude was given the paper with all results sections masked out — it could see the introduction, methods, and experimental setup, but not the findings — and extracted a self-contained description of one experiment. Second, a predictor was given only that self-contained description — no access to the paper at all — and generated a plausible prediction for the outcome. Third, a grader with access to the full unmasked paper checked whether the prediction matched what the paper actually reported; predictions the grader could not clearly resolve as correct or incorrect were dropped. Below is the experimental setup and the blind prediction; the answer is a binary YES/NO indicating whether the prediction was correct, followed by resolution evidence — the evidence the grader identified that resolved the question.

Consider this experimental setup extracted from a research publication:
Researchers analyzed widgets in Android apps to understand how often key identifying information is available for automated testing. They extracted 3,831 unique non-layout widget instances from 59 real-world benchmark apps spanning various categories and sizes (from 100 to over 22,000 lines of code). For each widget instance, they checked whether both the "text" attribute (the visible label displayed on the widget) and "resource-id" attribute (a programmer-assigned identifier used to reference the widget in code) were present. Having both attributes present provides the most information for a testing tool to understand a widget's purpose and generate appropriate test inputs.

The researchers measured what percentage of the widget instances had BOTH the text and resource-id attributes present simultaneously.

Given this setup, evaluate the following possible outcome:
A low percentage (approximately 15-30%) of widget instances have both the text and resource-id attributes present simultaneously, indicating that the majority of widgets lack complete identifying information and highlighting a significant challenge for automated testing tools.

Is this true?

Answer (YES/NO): NO